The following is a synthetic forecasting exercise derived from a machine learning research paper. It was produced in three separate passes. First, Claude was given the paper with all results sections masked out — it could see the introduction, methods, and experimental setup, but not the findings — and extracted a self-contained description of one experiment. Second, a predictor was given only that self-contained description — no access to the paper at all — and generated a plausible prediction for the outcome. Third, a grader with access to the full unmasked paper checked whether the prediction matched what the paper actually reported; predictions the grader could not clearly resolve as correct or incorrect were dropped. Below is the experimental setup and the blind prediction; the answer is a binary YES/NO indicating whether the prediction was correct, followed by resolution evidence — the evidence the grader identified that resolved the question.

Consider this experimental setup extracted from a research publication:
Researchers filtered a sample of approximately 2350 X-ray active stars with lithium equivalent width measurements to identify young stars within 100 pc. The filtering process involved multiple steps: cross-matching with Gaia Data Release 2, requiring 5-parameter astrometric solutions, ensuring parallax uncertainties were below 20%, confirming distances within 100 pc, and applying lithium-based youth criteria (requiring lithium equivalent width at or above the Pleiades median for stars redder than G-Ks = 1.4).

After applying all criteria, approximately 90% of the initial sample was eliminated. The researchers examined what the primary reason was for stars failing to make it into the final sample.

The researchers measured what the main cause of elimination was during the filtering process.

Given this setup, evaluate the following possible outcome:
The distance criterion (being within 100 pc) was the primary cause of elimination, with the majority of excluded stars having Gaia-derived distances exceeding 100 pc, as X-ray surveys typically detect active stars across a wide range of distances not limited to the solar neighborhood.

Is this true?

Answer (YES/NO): NO